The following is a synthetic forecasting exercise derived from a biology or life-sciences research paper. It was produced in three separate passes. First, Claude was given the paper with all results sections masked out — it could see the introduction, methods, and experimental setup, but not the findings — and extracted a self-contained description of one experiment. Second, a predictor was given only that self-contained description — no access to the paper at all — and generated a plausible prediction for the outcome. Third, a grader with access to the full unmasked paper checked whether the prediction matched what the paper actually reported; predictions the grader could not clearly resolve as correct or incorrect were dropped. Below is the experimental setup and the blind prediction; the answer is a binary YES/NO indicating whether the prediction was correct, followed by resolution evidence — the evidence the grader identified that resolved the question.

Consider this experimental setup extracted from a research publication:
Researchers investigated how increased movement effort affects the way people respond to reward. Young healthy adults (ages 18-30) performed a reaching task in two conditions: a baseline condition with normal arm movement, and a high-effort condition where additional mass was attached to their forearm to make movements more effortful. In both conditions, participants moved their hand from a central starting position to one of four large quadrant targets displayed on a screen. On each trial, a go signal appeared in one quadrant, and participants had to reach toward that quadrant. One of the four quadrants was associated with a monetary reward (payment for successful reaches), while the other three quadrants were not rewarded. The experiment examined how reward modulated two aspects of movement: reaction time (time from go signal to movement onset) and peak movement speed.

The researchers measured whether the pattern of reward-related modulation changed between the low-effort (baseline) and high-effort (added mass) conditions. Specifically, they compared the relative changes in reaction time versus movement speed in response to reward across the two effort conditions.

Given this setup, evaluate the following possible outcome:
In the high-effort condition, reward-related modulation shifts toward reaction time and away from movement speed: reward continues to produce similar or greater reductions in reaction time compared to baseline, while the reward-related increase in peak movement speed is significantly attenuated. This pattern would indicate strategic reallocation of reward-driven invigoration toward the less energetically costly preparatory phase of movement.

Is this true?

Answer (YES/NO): YES